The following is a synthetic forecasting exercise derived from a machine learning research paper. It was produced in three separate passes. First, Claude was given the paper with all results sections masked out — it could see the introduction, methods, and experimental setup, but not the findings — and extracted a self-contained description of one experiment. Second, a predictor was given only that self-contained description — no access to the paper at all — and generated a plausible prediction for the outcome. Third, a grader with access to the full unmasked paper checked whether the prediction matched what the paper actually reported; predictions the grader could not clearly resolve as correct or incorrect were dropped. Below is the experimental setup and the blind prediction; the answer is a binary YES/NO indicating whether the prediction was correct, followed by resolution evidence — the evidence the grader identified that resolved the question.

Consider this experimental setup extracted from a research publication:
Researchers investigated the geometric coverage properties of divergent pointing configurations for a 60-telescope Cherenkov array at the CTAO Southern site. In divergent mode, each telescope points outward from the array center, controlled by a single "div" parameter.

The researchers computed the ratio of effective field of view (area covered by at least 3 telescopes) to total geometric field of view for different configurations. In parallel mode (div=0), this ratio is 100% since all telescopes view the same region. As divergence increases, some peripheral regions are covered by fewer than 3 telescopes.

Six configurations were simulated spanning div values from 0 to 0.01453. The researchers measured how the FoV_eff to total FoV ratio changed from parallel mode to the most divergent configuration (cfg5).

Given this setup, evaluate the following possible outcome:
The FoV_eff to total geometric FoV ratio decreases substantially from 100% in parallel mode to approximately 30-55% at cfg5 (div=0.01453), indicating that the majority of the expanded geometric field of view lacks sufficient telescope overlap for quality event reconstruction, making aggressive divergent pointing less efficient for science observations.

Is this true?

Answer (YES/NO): NO